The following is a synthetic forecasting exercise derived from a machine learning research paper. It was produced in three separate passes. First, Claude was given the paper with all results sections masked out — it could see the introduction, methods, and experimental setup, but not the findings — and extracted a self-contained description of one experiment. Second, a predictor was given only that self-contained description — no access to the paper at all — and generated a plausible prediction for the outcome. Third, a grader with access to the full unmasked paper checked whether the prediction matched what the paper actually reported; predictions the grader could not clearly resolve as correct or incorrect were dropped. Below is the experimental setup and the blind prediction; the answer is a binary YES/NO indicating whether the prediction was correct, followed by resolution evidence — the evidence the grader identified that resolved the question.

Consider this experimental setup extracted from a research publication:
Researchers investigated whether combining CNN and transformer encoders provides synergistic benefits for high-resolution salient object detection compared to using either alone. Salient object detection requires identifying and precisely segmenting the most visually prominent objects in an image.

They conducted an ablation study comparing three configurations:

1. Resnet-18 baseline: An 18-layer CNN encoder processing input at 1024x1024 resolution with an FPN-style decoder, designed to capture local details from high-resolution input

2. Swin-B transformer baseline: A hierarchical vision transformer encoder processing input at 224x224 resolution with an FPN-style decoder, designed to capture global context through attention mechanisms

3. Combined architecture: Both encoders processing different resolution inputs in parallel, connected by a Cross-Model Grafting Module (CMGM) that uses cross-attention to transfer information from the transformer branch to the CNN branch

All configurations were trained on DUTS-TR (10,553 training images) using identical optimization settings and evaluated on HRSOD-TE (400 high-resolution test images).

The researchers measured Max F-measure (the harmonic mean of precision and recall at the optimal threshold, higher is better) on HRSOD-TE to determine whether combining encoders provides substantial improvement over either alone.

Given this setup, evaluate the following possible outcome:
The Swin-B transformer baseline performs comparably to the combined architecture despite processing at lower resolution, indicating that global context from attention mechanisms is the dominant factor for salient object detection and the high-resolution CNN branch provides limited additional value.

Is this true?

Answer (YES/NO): NO